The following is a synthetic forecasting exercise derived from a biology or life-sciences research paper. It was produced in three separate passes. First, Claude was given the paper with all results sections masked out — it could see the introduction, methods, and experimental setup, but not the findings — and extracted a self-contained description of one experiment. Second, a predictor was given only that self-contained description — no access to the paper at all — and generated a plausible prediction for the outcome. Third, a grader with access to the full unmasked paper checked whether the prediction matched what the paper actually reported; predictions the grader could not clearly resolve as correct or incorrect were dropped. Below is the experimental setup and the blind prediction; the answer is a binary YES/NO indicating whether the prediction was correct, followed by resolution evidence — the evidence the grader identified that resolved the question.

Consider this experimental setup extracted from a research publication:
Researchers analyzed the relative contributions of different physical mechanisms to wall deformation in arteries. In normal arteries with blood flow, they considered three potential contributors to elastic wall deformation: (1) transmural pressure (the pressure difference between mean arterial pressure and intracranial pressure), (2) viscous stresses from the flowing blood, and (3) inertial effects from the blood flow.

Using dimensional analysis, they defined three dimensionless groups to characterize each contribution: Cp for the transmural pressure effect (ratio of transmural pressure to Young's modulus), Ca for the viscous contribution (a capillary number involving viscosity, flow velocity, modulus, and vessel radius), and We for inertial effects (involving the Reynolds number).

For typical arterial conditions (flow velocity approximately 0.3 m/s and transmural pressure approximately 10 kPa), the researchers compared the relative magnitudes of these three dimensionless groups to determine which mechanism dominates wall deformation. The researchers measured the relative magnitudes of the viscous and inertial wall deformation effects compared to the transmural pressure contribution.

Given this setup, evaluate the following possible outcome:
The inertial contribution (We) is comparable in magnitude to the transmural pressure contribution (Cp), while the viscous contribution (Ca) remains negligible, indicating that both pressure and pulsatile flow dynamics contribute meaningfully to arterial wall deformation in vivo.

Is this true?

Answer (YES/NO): NO